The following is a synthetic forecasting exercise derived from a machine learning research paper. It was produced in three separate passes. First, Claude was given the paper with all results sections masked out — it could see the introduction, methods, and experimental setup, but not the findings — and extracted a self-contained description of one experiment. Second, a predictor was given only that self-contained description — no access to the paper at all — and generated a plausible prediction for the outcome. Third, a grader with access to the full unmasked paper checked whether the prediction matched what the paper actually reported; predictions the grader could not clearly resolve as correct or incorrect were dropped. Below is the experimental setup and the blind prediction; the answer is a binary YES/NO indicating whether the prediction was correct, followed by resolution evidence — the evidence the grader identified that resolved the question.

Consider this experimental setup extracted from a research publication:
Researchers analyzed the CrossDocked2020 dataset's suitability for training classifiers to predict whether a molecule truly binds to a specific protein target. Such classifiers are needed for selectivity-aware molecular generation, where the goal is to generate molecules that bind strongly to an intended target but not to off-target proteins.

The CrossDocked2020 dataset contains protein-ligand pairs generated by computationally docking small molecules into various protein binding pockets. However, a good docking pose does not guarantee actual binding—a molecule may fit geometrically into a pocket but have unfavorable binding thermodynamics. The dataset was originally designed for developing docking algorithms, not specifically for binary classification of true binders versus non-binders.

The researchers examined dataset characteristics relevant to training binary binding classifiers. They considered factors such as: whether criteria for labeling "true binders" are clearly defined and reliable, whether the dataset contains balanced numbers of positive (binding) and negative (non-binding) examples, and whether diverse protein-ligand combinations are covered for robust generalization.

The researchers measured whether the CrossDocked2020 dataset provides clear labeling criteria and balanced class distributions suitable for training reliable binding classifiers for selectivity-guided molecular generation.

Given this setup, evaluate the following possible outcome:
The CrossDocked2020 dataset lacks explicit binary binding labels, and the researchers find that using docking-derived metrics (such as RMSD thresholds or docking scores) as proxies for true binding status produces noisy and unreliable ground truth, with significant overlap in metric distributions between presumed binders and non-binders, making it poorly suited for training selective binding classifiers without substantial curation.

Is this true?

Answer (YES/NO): NO